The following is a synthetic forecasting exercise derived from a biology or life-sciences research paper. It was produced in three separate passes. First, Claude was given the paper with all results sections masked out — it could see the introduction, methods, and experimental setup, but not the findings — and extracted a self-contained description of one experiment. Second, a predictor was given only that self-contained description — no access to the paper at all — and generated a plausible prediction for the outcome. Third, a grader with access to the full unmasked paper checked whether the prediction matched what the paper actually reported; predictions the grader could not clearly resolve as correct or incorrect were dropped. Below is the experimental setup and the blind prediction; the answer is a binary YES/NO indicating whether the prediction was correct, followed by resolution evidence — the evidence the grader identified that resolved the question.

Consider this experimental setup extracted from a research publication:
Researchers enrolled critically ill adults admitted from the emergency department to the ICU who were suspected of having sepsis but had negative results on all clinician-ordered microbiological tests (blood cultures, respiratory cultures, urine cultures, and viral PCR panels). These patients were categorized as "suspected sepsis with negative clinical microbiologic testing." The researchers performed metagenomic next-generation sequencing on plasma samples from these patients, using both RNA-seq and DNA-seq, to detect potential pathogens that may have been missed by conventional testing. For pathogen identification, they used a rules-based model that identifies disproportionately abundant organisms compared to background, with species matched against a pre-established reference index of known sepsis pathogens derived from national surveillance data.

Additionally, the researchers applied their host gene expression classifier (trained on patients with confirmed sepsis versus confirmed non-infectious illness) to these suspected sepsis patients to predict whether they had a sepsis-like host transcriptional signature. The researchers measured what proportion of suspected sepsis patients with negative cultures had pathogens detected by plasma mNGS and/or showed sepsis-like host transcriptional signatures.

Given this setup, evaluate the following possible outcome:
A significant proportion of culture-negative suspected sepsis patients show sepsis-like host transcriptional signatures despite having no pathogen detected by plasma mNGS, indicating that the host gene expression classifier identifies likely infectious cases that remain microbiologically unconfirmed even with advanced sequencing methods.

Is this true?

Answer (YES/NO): YES